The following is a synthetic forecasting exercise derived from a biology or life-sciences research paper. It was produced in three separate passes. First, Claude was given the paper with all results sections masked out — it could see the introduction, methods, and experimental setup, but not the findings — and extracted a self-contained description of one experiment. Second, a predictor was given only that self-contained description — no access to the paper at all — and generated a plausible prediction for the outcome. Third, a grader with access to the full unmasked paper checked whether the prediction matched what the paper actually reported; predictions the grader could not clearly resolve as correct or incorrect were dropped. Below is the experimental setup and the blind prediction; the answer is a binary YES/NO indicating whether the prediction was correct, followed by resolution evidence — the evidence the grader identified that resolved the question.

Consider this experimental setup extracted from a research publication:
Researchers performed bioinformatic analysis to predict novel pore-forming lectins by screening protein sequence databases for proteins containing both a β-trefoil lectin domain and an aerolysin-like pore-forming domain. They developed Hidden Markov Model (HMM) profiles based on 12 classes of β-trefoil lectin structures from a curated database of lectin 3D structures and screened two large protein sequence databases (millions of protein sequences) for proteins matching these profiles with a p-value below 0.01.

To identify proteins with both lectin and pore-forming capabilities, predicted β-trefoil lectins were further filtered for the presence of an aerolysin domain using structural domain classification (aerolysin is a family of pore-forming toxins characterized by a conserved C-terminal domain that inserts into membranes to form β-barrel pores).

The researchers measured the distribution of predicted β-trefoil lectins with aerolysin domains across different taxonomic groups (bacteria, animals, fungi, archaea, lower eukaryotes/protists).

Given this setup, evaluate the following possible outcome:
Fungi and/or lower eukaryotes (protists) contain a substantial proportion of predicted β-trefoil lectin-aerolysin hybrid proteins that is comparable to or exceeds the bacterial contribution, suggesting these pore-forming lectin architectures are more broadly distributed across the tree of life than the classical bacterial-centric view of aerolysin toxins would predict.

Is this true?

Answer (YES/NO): YES